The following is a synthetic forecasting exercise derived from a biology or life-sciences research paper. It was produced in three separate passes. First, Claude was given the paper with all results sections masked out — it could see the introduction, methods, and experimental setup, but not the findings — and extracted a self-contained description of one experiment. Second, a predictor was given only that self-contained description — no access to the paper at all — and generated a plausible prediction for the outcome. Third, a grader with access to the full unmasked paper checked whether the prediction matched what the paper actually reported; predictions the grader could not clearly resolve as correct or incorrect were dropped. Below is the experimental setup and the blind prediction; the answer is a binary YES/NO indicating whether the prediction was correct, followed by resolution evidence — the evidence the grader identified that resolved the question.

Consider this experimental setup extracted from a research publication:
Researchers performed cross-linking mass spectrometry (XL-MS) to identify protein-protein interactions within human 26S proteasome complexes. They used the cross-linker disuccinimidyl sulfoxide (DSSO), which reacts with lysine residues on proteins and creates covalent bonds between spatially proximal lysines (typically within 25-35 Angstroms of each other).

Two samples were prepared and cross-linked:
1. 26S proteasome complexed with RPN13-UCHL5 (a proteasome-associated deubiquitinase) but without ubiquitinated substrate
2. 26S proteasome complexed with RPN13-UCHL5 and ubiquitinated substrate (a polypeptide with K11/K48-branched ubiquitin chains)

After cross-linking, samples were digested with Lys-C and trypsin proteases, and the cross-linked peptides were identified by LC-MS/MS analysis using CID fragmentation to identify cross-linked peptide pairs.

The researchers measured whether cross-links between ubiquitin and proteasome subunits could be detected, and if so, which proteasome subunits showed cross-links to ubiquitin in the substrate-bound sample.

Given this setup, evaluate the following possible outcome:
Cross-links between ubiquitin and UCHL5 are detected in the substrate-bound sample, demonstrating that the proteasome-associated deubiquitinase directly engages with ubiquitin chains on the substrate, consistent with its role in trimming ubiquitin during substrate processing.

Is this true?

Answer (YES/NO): YES